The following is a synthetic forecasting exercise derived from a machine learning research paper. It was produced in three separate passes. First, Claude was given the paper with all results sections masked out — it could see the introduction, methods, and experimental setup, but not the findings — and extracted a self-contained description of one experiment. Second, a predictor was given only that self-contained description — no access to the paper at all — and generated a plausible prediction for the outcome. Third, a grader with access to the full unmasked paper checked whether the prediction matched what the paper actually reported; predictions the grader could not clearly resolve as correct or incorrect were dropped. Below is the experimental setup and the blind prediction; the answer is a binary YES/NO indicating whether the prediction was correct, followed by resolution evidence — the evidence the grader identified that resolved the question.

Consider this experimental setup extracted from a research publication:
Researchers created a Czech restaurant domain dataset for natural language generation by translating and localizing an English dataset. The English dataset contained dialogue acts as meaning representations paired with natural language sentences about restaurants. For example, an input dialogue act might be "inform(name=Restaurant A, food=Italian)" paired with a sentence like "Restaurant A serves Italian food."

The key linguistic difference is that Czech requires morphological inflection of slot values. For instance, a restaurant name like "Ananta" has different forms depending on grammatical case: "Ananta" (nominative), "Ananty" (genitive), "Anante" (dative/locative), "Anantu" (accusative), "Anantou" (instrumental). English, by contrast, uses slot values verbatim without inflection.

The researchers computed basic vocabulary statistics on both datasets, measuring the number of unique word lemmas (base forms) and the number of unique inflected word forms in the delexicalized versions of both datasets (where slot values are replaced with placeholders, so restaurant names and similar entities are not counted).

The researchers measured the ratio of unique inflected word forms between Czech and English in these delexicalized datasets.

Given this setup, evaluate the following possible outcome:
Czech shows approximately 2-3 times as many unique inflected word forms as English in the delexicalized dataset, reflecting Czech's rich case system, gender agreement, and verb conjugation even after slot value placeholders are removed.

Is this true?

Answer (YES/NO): YES